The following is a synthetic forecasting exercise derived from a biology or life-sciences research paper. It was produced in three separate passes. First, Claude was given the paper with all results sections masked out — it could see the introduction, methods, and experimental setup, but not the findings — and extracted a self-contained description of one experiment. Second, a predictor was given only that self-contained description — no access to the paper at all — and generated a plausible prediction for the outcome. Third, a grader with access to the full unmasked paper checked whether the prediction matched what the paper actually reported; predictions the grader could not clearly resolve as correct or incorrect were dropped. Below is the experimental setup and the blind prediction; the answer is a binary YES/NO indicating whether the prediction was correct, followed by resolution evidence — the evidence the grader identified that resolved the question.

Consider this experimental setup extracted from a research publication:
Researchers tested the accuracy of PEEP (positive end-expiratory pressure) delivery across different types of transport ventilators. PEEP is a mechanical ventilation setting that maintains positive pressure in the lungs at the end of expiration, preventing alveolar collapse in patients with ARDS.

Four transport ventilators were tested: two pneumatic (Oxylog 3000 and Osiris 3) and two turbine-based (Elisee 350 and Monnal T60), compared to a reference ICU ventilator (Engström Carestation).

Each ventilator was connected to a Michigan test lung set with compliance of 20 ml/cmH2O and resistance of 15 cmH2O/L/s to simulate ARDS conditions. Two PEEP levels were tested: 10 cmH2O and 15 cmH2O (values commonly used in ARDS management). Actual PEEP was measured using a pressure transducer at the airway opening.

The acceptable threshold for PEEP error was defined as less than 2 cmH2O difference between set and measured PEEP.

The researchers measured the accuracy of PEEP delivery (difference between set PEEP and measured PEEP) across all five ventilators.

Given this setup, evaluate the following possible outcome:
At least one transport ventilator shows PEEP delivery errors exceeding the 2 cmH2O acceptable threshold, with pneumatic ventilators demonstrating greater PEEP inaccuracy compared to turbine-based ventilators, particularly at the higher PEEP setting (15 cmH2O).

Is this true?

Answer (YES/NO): NO